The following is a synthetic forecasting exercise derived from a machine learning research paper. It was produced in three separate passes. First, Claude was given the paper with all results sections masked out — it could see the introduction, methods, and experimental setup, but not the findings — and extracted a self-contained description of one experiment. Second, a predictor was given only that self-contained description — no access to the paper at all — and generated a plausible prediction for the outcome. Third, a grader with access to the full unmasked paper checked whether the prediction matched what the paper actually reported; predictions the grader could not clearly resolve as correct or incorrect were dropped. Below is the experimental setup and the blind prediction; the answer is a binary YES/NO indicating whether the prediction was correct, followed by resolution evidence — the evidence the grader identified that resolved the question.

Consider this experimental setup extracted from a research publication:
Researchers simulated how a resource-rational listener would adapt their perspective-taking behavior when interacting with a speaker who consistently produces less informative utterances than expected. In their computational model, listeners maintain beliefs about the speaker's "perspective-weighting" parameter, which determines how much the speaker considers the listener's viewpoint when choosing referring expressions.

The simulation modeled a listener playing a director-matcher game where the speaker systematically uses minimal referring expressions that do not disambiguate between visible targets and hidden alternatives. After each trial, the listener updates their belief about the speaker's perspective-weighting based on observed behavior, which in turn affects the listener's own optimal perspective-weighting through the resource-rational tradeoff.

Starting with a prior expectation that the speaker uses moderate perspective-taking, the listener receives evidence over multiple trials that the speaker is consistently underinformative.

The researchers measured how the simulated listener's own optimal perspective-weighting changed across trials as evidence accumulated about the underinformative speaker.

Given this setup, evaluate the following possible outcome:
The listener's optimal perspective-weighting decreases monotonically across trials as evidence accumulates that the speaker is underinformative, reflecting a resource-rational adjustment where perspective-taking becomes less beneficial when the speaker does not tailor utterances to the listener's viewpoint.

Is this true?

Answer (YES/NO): NO